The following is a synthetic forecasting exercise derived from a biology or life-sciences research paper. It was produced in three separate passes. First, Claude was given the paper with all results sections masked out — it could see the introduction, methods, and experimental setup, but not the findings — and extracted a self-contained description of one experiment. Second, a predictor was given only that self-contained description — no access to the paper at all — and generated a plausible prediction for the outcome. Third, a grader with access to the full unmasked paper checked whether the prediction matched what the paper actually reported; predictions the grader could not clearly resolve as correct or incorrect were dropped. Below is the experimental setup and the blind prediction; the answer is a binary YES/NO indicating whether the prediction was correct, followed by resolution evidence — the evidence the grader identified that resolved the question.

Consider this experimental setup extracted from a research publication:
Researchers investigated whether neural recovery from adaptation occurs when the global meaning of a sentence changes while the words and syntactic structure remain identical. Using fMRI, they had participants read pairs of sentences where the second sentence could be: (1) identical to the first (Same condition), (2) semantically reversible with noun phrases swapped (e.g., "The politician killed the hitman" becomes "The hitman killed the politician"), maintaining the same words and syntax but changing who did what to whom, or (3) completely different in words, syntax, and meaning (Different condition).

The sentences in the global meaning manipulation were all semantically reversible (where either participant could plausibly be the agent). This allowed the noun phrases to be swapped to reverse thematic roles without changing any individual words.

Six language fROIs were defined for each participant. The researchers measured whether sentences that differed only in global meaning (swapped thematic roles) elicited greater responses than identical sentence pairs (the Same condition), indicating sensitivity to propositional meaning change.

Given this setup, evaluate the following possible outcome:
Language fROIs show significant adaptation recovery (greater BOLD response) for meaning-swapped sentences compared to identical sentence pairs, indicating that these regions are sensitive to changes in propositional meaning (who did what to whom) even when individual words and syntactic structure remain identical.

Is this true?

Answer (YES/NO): YES